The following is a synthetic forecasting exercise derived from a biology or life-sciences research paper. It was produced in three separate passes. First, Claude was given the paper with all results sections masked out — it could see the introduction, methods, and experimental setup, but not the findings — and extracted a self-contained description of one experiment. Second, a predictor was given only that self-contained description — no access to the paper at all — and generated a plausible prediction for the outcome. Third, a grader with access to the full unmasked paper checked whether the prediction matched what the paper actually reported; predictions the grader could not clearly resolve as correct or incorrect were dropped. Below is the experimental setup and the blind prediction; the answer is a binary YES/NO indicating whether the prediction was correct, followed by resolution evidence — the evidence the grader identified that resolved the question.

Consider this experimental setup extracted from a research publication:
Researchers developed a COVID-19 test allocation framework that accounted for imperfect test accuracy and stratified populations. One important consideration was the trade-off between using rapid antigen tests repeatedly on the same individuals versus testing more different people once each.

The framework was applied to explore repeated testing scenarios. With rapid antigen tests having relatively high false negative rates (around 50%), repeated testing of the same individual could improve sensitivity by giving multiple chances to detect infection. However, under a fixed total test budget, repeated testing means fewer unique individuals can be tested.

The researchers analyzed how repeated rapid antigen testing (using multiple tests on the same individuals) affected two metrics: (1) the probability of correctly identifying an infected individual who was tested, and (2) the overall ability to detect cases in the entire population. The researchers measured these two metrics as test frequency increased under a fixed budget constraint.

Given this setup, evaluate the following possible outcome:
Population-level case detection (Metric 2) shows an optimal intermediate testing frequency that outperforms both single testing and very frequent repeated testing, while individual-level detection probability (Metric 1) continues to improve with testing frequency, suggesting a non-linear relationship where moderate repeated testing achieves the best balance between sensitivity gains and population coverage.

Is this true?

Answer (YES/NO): NO